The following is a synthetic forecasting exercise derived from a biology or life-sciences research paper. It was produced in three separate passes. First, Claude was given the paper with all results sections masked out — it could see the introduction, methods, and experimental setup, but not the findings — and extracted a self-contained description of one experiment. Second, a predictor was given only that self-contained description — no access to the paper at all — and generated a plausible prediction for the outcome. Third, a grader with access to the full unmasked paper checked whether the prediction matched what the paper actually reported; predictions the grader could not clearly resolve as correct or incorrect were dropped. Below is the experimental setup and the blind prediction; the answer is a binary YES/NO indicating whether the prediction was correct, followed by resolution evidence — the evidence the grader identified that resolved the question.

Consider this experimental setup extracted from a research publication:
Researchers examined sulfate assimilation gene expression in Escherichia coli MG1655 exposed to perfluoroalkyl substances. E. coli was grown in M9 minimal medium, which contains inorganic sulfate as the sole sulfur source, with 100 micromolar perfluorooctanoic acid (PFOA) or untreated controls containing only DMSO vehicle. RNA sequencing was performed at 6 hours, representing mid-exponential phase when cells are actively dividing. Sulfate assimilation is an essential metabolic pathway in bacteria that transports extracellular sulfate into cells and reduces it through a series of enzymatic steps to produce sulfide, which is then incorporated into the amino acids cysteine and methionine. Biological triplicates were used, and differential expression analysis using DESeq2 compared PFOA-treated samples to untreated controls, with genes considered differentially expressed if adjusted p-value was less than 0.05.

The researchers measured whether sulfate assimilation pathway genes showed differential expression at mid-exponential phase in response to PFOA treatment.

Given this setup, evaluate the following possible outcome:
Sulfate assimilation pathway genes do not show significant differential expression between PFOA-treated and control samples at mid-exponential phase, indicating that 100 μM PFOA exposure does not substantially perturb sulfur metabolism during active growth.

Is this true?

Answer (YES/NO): YES